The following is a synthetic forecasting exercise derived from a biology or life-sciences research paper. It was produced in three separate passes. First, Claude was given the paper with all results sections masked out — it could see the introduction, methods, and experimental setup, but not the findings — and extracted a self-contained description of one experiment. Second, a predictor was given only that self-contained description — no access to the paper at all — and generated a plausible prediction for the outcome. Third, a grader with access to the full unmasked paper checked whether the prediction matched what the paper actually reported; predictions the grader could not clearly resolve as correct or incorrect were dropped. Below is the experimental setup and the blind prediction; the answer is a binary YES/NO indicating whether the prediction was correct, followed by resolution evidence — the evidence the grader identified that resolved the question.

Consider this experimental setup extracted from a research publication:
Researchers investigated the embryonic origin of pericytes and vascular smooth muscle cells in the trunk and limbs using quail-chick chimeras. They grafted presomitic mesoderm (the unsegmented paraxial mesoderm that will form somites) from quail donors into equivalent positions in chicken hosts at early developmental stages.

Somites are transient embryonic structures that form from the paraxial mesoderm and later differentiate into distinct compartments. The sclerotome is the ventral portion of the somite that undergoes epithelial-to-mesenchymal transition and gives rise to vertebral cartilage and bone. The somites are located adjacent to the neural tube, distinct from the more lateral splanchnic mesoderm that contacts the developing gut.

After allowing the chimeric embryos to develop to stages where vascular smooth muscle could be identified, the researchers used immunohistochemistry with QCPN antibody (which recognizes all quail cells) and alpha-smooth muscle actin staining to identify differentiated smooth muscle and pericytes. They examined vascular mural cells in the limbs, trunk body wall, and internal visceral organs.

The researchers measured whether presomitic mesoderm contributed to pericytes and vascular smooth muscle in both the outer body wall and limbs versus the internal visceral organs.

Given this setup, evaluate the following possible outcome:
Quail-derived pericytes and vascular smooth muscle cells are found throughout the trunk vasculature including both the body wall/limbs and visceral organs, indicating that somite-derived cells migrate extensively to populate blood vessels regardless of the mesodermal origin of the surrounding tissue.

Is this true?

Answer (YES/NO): NO